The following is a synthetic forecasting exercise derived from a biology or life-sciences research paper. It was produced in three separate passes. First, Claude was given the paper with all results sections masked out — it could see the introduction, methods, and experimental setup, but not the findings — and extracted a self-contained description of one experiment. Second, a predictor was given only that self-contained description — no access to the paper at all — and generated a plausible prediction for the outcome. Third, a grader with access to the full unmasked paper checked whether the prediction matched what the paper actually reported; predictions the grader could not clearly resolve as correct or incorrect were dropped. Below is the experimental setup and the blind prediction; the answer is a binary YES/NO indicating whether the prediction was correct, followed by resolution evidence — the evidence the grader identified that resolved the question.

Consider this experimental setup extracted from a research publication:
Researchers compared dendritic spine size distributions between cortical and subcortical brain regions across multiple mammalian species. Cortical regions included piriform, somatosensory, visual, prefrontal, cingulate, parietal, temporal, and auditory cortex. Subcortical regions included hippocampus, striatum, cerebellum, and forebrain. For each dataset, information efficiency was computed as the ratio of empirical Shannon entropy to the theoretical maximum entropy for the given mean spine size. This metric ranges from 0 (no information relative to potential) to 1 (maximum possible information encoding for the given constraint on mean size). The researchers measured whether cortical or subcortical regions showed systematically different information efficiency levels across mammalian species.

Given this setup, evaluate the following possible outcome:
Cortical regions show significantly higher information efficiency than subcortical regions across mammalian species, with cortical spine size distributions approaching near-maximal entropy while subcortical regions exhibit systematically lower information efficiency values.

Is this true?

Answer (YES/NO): NO